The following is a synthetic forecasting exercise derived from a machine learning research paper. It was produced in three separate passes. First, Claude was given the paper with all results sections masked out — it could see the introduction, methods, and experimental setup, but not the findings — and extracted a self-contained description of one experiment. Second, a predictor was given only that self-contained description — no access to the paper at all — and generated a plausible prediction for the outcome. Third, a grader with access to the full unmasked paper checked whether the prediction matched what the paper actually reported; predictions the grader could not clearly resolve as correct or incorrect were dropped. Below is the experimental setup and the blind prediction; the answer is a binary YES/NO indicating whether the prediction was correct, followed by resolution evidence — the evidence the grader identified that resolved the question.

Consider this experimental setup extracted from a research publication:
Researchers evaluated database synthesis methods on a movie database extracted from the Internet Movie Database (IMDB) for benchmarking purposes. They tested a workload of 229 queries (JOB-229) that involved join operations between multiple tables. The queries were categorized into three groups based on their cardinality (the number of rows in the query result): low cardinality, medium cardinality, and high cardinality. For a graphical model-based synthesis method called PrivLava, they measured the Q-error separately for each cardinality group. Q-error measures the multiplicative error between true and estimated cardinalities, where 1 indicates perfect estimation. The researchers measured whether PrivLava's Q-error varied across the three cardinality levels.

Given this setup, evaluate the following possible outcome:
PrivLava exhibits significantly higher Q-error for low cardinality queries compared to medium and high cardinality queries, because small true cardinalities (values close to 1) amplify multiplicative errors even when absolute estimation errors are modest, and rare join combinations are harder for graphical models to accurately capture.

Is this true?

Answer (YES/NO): YES